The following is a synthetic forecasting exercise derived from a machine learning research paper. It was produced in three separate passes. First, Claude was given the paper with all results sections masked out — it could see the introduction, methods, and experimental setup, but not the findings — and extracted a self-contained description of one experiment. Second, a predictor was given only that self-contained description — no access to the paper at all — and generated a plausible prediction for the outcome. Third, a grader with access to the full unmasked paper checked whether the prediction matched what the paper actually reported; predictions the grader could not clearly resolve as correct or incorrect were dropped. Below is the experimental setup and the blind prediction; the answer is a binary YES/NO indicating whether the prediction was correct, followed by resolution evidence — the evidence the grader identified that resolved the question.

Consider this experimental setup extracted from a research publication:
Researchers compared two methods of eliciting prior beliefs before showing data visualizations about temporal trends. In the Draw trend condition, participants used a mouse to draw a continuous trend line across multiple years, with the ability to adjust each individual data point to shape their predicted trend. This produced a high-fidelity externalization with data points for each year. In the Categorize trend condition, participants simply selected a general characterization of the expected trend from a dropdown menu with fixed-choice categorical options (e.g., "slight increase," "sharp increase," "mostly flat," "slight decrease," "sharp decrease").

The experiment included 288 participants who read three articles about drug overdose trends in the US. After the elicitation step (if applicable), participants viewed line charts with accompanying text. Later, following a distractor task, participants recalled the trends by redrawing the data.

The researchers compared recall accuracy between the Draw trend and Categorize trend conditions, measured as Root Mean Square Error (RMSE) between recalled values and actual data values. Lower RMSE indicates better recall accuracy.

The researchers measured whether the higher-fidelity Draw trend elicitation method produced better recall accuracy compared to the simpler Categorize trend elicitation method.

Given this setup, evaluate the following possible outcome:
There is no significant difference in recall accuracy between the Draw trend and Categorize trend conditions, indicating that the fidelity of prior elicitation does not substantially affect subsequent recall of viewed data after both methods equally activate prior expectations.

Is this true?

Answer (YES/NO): NO